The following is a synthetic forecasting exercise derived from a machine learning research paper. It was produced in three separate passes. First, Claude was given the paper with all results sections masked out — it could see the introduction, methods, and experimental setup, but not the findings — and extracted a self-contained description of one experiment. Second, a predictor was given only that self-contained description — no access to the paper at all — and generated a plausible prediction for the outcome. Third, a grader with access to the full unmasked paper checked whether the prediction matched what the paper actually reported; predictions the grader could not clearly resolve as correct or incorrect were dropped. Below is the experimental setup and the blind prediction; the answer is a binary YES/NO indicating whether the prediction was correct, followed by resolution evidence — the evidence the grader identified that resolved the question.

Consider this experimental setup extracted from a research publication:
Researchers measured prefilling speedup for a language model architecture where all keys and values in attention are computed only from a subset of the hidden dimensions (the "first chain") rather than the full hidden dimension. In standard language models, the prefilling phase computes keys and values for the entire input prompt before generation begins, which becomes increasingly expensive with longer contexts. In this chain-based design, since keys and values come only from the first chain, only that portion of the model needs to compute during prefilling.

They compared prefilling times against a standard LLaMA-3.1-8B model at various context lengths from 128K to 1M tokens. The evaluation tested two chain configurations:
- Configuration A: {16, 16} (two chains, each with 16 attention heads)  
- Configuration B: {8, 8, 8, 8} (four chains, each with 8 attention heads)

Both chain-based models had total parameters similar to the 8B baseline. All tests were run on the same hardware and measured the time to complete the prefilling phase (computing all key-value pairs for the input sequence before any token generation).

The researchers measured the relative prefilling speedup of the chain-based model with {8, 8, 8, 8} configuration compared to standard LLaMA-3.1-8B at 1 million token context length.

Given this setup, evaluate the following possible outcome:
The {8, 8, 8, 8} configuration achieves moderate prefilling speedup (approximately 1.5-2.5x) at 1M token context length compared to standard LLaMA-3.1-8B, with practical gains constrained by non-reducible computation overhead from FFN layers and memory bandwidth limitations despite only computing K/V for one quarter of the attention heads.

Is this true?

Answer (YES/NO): NO